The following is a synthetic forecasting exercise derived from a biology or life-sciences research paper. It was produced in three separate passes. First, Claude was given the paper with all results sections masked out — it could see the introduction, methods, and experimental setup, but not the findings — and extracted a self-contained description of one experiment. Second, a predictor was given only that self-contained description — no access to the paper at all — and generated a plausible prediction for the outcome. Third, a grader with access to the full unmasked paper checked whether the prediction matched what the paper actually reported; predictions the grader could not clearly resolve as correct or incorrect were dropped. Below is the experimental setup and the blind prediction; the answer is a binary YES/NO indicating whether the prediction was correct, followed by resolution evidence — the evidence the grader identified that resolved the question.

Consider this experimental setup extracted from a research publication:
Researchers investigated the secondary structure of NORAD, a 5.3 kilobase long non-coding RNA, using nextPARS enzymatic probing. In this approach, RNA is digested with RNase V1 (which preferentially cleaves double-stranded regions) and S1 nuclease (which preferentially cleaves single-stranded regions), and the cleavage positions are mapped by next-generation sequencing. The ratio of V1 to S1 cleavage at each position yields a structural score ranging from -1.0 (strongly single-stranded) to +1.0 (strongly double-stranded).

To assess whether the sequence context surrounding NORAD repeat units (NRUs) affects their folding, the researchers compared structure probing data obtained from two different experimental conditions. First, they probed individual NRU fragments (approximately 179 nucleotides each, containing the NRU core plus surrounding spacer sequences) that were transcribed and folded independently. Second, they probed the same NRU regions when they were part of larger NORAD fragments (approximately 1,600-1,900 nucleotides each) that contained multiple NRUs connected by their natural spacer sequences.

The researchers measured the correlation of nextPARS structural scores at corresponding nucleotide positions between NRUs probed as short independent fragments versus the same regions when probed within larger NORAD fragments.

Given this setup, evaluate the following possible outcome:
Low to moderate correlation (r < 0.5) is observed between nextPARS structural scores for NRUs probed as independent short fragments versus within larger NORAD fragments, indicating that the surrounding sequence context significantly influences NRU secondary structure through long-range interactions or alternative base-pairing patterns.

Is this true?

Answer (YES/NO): NO